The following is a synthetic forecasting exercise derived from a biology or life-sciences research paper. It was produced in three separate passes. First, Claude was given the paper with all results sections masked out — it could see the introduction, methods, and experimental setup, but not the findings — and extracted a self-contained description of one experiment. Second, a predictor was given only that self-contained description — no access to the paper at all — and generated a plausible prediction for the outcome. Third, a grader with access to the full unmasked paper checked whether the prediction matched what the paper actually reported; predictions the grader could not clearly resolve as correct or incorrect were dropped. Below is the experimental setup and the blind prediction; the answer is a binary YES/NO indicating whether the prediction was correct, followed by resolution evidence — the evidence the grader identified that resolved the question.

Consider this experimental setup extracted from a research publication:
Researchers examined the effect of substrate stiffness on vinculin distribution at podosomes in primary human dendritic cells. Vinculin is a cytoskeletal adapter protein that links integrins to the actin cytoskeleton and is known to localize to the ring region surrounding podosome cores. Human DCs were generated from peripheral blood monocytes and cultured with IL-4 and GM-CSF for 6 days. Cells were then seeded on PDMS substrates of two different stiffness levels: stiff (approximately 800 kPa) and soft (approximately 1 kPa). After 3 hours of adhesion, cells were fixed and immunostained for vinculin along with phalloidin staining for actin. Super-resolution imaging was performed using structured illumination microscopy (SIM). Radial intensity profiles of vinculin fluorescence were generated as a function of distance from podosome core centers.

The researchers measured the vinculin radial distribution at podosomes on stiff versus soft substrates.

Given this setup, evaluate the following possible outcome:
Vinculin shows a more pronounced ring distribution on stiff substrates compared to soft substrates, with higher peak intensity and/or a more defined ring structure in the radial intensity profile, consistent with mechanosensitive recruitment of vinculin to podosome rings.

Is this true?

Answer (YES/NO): YES